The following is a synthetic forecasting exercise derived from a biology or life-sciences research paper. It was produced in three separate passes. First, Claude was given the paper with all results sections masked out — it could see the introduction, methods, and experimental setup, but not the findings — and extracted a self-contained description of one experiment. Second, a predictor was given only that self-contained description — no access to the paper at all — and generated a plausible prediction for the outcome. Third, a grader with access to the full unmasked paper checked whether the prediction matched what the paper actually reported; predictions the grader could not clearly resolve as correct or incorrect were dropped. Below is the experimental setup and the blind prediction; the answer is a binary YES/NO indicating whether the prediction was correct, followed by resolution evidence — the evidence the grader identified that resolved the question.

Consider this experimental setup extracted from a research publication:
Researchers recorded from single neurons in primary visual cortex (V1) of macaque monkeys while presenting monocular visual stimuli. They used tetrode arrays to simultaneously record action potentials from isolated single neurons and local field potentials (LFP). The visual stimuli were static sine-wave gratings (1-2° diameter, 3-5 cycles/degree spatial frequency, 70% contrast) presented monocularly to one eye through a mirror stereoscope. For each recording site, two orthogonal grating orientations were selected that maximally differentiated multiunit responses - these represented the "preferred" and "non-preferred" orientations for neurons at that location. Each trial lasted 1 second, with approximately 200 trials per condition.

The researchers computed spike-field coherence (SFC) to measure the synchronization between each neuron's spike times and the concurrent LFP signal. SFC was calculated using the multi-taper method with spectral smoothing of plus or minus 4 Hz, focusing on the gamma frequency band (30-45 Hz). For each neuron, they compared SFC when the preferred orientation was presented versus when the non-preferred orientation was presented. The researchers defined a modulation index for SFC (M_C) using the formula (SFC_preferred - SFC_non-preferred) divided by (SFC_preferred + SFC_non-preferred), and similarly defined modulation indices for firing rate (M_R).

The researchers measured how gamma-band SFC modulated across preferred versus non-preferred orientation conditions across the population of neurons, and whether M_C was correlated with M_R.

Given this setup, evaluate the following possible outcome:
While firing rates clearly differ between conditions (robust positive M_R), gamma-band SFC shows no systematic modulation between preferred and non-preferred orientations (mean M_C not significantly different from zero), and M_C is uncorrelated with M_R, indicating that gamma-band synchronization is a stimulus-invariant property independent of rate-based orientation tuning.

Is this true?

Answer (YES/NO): NO